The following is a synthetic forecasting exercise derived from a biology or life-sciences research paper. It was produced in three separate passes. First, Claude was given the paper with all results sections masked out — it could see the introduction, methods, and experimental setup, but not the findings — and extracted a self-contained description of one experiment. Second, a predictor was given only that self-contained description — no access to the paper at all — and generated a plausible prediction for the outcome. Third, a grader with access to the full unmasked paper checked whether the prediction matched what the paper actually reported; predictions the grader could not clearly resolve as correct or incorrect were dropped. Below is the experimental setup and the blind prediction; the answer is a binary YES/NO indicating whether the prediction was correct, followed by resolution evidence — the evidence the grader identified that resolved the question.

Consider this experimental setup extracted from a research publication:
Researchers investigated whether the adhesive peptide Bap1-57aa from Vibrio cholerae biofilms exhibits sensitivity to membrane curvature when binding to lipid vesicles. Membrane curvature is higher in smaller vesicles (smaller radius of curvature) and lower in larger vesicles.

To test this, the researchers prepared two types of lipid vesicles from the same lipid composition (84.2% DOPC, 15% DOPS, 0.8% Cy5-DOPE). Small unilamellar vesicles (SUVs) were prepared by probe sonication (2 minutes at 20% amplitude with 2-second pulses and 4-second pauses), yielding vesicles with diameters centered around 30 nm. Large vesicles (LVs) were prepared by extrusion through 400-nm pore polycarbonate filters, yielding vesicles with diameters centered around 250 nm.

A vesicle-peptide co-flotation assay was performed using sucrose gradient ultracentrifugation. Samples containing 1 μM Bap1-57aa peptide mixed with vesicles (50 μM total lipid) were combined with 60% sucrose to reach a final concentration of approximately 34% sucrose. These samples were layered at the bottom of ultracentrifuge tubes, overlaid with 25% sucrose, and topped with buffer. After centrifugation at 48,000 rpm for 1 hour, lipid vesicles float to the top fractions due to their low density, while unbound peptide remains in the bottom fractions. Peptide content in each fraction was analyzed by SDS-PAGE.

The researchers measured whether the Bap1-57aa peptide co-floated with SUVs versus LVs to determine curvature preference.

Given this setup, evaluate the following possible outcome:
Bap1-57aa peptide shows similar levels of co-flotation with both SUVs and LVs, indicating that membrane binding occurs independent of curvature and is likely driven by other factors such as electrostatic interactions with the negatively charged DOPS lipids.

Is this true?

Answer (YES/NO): NO